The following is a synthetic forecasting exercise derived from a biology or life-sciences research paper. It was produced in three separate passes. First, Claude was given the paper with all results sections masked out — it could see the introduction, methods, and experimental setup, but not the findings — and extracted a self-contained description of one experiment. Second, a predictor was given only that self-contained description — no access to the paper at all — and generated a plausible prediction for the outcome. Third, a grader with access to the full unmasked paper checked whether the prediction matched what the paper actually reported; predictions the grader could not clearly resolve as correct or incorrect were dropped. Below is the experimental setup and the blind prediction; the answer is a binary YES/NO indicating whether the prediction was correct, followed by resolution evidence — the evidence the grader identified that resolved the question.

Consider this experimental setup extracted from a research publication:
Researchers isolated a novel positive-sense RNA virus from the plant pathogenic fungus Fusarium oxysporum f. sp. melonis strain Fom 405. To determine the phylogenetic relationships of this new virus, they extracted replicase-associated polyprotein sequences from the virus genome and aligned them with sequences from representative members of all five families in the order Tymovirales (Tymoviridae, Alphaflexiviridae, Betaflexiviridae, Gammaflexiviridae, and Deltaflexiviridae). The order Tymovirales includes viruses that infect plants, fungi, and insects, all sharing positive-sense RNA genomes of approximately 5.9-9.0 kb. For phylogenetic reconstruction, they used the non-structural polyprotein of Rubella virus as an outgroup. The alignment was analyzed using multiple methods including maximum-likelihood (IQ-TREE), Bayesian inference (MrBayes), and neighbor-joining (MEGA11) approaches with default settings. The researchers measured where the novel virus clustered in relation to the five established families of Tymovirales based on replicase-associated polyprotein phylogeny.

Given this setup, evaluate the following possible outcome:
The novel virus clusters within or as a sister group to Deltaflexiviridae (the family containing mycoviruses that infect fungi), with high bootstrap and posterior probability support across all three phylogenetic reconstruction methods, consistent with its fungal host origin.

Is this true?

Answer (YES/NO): YES